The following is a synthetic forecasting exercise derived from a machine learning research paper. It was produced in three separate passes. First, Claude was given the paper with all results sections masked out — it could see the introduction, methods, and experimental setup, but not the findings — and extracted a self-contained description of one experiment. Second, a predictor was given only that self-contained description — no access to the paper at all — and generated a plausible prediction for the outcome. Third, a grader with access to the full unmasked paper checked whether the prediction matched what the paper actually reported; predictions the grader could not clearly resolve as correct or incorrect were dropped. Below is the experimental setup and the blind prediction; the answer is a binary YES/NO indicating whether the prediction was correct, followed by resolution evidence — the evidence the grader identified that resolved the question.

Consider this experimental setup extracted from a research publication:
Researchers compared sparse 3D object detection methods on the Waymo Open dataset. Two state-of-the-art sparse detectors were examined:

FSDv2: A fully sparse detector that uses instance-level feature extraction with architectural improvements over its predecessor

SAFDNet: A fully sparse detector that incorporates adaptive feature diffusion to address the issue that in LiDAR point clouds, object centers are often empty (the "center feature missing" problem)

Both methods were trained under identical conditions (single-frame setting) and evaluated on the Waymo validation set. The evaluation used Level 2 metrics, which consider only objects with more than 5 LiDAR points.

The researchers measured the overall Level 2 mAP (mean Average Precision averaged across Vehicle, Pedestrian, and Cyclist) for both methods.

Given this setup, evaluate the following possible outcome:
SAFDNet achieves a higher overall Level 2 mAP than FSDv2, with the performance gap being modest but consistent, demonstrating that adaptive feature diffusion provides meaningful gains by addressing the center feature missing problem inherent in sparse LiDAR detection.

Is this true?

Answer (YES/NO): NO